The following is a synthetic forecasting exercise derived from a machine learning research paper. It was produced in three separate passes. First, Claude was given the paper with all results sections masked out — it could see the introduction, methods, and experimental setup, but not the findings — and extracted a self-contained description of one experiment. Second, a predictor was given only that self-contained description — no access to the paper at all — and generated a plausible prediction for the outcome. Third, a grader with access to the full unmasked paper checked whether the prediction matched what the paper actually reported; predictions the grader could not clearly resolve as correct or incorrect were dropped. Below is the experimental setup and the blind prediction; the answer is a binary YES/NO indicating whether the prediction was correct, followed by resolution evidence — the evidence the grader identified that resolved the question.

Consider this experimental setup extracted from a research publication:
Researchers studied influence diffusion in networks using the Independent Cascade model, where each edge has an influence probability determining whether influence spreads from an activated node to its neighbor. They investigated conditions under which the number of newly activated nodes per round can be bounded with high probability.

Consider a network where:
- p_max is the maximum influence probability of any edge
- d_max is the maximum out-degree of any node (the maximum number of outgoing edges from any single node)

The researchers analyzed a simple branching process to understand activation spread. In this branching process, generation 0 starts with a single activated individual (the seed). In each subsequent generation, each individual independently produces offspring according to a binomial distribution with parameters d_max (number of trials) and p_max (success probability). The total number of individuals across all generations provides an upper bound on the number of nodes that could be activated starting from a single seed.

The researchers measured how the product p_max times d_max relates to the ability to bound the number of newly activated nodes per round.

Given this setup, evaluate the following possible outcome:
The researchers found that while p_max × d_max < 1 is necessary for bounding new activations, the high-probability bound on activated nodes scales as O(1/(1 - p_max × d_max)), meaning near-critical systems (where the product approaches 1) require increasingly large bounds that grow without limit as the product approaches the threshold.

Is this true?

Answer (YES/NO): NO